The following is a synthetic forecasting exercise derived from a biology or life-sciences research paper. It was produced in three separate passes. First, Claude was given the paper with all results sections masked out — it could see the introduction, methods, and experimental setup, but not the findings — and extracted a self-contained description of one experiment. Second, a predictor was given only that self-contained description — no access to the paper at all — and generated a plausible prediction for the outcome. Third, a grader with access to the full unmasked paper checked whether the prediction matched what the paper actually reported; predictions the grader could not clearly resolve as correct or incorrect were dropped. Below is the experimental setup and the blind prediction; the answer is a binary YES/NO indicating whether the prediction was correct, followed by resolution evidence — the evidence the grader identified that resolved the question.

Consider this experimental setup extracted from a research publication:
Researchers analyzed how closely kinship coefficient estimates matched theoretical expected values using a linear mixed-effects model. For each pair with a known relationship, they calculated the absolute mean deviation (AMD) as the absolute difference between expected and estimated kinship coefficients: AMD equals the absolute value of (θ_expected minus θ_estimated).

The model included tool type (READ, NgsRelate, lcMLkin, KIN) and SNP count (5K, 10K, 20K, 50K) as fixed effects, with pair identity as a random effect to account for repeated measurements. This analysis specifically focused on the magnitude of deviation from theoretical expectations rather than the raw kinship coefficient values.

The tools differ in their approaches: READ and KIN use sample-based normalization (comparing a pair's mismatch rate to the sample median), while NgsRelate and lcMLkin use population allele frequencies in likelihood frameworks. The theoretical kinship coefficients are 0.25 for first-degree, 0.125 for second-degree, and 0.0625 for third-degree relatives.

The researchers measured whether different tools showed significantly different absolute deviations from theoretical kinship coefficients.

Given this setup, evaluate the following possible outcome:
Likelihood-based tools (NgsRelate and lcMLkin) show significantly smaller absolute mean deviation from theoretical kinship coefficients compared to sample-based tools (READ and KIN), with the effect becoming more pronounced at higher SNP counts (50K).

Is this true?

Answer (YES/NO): NO